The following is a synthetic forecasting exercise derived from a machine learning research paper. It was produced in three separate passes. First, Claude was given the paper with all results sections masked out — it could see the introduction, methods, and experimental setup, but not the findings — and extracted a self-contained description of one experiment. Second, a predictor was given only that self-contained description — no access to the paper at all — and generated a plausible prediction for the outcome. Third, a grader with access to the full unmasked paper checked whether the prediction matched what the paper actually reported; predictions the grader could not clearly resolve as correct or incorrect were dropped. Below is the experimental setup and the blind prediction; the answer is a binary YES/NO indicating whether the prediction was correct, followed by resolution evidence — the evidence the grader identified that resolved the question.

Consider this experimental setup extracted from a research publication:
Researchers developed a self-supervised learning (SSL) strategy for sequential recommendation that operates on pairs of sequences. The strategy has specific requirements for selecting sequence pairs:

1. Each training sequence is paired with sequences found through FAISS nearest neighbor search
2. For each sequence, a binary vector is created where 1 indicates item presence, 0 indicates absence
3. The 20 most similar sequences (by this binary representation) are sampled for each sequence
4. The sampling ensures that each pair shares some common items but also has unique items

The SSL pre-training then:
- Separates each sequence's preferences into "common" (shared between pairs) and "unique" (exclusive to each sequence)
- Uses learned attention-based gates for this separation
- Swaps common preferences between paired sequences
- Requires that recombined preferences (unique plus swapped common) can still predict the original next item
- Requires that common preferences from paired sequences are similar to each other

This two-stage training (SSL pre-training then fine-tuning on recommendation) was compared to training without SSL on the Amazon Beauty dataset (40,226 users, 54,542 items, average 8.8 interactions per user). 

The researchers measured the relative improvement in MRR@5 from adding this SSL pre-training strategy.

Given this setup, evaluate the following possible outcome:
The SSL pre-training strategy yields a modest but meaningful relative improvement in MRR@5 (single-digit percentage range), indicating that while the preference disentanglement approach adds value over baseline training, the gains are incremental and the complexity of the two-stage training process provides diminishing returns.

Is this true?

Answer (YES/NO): NO